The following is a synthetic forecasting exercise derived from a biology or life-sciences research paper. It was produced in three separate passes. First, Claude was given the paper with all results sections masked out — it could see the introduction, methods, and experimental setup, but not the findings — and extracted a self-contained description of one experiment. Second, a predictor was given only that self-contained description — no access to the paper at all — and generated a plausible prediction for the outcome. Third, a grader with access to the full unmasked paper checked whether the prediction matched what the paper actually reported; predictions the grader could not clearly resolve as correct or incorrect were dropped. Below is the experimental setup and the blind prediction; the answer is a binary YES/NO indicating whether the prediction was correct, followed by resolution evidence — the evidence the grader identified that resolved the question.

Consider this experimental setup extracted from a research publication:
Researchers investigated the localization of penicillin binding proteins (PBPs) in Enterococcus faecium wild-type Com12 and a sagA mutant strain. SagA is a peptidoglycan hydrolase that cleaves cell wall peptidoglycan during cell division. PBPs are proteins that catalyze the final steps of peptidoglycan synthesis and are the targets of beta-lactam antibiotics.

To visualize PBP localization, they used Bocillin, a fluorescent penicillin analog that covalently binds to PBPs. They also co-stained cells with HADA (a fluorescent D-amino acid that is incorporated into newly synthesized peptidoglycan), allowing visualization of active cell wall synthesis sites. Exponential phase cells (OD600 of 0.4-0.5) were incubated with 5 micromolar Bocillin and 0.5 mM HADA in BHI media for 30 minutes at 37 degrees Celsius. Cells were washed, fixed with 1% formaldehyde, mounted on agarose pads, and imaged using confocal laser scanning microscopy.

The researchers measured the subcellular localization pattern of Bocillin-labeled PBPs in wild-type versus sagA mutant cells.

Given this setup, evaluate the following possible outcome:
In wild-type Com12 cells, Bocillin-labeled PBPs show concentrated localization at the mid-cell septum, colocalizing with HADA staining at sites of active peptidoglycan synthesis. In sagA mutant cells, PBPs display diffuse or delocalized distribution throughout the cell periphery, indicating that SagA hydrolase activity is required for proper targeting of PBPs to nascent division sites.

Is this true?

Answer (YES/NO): YES